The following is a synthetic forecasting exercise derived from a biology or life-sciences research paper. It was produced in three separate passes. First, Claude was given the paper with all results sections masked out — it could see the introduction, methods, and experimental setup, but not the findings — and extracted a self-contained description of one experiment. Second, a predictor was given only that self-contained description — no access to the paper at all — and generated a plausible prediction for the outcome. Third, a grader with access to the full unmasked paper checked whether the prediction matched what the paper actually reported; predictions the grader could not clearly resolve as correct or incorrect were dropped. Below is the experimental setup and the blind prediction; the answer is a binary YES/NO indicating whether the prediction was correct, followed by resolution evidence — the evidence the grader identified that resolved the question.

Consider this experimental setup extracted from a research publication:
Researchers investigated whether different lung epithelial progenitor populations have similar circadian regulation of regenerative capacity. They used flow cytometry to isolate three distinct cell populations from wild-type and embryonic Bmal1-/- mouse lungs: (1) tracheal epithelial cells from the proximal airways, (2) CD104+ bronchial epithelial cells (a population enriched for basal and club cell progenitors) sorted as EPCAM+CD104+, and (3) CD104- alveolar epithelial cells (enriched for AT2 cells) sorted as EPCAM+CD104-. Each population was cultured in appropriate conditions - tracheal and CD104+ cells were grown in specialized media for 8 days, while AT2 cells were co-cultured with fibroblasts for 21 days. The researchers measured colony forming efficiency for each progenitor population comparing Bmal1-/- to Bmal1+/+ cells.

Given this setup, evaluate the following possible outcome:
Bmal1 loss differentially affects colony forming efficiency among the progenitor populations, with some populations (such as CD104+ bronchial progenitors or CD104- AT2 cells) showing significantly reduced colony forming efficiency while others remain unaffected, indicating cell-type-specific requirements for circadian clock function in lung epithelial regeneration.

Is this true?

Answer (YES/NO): NO